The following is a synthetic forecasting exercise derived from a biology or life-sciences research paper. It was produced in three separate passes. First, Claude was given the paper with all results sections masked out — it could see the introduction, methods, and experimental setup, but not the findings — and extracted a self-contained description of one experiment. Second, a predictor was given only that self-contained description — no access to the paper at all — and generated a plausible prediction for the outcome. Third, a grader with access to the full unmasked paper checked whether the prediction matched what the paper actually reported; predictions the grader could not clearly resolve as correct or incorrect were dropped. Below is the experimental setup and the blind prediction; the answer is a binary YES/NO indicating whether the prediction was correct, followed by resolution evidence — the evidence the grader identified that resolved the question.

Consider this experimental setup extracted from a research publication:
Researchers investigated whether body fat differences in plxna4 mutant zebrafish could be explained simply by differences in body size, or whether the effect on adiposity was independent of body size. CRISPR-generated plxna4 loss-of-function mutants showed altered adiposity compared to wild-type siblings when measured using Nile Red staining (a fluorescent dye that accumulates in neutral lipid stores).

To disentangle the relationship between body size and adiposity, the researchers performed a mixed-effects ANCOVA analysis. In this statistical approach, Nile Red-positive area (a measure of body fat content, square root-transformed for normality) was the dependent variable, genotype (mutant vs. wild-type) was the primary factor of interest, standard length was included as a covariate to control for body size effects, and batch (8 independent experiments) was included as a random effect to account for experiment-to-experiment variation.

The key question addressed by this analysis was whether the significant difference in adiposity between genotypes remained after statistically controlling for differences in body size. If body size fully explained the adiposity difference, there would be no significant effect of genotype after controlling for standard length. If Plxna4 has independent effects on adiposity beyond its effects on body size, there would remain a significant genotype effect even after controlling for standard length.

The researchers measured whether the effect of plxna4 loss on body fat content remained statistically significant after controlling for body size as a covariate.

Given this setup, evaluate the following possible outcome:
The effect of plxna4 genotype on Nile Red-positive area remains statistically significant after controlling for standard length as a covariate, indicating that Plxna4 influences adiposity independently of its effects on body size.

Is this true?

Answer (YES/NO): YES